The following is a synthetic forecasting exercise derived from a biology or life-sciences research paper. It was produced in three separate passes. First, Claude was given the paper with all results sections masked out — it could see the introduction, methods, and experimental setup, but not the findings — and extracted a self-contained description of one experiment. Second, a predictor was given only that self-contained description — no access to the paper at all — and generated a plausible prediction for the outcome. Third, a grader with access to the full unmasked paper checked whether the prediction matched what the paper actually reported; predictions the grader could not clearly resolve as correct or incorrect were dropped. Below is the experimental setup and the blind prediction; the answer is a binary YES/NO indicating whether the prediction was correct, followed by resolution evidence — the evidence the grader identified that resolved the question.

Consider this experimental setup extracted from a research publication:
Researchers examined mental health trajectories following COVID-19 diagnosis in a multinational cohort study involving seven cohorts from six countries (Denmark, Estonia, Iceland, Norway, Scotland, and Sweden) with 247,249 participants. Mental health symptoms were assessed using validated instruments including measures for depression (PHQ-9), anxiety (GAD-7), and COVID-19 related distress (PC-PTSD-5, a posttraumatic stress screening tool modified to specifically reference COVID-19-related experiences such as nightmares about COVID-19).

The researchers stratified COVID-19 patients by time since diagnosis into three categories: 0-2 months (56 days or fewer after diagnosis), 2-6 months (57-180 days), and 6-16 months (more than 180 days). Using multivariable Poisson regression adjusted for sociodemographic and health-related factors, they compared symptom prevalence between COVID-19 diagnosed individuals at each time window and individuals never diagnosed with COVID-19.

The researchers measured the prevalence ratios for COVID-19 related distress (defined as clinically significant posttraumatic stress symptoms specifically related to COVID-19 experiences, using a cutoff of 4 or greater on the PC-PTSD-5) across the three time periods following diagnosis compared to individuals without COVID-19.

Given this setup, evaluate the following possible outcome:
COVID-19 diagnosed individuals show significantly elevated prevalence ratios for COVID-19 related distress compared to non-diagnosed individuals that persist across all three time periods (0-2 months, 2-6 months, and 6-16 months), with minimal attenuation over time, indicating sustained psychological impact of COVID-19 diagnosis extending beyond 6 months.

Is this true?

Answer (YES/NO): NO